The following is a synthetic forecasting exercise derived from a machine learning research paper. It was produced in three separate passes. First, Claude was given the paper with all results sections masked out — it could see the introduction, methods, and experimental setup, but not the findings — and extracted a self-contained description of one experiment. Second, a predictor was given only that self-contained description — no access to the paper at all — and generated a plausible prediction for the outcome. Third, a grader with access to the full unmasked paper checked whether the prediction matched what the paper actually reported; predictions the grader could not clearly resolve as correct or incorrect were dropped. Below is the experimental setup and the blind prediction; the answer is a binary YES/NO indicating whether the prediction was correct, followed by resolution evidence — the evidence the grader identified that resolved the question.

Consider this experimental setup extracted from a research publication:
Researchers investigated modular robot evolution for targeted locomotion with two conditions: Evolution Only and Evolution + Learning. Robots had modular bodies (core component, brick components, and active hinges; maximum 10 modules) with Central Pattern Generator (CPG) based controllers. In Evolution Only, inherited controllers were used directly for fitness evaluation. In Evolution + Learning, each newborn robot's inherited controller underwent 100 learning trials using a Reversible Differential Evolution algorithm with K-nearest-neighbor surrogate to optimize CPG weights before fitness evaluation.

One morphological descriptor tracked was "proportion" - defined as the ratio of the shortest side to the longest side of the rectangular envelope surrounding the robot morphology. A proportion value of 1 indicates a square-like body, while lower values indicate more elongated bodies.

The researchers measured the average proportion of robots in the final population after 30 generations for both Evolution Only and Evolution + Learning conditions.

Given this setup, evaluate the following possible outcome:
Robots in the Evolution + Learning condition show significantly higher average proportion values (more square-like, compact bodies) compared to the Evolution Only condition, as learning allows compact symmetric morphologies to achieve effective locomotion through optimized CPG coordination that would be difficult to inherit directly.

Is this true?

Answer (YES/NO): NO